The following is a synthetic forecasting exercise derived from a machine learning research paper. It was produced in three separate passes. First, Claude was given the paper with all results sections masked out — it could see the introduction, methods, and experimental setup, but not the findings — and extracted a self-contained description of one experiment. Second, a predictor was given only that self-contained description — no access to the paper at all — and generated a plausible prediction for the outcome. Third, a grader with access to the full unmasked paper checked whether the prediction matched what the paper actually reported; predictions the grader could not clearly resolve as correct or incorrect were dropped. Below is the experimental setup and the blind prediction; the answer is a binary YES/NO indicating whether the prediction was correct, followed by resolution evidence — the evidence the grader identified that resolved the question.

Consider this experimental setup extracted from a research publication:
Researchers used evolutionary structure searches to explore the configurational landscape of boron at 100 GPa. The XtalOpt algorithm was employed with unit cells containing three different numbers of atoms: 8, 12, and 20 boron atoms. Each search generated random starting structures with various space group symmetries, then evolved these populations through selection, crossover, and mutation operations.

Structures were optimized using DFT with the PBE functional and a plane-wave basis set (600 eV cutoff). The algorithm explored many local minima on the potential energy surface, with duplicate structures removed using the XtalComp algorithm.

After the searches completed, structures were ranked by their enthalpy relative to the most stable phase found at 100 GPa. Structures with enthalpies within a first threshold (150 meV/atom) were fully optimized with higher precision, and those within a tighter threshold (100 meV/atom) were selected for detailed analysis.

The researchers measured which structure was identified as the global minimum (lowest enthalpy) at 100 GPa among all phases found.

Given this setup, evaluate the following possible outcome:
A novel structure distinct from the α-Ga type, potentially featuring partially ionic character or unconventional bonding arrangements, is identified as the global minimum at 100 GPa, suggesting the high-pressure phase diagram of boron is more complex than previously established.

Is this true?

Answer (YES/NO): NO